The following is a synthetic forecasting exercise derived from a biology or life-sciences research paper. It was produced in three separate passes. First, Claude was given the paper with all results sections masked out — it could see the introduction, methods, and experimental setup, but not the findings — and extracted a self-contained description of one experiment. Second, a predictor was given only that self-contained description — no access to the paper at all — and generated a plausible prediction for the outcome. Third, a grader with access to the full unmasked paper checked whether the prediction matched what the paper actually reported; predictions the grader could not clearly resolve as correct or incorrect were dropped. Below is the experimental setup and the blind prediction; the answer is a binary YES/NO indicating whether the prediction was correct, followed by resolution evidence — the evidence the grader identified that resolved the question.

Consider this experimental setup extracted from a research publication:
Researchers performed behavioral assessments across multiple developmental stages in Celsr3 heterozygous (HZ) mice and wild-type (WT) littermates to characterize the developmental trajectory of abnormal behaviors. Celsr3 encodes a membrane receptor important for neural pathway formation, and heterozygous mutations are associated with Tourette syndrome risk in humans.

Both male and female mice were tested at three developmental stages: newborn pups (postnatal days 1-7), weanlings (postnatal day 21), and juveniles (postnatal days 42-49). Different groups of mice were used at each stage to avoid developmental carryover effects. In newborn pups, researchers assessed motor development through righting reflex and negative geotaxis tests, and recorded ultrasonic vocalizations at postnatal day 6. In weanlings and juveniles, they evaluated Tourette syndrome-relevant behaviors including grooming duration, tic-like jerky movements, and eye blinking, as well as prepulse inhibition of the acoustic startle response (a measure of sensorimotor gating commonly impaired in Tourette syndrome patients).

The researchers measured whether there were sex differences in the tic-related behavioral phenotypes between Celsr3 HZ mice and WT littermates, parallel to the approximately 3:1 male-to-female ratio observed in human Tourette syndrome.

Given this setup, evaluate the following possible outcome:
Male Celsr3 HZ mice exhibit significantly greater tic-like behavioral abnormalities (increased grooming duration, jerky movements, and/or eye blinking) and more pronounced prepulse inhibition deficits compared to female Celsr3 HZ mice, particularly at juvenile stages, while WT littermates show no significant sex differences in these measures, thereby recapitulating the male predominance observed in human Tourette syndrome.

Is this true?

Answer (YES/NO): YES